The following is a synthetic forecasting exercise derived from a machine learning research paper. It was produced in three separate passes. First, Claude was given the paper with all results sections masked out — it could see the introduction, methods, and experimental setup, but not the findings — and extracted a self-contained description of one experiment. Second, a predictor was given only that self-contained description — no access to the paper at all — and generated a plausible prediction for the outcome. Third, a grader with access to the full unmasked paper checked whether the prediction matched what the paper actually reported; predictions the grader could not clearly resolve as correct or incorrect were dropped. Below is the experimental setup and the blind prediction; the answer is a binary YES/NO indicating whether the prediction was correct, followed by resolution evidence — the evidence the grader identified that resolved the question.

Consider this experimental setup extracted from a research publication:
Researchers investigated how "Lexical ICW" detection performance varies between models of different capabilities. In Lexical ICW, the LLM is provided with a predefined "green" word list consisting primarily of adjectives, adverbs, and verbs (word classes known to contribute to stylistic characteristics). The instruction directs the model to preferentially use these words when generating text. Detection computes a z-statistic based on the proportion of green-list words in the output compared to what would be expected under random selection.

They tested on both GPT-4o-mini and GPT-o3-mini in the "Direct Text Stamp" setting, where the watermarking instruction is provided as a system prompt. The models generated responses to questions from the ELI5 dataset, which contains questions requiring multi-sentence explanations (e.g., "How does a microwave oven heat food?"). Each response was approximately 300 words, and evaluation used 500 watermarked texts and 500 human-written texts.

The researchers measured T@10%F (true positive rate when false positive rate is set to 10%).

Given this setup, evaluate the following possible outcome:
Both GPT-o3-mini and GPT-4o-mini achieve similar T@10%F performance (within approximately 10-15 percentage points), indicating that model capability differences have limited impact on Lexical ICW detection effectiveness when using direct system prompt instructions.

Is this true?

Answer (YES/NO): NO